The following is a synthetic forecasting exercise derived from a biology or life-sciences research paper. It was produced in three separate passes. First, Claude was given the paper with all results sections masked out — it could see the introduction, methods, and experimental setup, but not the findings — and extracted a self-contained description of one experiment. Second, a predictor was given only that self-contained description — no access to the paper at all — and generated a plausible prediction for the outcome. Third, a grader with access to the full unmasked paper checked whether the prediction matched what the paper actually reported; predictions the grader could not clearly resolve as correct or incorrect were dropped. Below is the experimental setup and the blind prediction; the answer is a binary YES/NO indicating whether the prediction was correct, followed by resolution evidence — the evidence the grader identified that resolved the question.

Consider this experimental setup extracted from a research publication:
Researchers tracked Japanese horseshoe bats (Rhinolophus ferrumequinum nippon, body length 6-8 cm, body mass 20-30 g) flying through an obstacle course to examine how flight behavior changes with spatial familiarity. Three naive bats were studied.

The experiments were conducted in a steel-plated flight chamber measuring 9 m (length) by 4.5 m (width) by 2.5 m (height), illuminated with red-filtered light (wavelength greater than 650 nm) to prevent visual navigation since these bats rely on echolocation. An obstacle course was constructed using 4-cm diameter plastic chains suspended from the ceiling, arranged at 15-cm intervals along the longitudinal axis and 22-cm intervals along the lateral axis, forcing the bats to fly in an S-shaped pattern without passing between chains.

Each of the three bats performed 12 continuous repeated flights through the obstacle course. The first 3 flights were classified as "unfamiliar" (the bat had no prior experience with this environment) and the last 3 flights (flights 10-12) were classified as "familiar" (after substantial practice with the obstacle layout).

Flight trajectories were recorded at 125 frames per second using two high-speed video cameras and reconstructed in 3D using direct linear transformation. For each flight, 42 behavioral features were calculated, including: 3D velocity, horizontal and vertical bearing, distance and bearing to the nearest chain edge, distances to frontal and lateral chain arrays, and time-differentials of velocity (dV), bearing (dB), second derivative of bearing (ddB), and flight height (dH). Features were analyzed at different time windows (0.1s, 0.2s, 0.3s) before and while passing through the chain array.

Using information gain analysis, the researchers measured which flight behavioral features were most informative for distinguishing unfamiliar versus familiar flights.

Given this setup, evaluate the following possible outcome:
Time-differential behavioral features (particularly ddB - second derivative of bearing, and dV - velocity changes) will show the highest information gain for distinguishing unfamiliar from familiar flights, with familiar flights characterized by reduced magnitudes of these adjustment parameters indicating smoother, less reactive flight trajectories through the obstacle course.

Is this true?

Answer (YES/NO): NO